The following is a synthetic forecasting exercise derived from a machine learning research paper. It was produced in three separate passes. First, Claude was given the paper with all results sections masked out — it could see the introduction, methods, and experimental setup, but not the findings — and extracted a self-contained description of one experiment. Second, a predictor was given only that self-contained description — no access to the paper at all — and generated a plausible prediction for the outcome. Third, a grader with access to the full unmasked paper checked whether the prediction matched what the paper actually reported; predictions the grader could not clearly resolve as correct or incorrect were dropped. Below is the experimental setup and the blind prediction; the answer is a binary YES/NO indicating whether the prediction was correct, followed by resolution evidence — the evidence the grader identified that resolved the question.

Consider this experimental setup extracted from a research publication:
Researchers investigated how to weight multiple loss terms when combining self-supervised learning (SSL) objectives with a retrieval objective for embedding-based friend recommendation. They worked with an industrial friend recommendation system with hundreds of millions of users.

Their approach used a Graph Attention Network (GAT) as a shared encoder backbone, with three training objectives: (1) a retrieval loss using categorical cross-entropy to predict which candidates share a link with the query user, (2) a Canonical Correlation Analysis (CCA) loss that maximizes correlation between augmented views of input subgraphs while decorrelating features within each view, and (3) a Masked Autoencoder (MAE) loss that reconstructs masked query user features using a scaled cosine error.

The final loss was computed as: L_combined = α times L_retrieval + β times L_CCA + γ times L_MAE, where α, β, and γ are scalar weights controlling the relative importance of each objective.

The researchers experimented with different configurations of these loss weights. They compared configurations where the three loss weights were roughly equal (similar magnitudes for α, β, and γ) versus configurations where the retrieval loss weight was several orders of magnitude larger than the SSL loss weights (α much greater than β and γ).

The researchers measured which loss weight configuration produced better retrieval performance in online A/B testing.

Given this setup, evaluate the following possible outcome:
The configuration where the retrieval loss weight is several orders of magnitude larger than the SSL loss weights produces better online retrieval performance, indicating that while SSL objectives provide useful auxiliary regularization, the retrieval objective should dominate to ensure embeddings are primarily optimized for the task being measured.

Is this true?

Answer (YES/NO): YES